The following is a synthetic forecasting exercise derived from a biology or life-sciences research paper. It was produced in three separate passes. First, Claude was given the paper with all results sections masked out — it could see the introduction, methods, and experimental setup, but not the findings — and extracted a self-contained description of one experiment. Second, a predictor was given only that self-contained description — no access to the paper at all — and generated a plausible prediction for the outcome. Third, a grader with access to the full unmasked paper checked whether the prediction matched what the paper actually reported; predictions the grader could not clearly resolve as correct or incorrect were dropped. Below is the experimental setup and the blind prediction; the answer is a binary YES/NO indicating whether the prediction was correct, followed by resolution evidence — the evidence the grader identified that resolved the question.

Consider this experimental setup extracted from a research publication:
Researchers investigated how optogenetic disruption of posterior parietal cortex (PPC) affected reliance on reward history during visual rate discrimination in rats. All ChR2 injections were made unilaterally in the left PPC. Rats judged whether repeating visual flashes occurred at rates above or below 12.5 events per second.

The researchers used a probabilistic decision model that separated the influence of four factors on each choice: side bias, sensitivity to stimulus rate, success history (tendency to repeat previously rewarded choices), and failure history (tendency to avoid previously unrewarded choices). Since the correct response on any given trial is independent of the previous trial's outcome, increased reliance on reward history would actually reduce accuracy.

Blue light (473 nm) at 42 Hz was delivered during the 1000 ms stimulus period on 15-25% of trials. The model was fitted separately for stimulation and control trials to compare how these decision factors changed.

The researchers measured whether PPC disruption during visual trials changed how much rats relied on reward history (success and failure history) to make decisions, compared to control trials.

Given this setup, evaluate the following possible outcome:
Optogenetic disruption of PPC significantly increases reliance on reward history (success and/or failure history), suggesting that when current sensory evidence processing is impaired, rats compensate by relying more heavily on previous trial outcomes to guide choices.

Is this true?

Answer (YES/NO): NO